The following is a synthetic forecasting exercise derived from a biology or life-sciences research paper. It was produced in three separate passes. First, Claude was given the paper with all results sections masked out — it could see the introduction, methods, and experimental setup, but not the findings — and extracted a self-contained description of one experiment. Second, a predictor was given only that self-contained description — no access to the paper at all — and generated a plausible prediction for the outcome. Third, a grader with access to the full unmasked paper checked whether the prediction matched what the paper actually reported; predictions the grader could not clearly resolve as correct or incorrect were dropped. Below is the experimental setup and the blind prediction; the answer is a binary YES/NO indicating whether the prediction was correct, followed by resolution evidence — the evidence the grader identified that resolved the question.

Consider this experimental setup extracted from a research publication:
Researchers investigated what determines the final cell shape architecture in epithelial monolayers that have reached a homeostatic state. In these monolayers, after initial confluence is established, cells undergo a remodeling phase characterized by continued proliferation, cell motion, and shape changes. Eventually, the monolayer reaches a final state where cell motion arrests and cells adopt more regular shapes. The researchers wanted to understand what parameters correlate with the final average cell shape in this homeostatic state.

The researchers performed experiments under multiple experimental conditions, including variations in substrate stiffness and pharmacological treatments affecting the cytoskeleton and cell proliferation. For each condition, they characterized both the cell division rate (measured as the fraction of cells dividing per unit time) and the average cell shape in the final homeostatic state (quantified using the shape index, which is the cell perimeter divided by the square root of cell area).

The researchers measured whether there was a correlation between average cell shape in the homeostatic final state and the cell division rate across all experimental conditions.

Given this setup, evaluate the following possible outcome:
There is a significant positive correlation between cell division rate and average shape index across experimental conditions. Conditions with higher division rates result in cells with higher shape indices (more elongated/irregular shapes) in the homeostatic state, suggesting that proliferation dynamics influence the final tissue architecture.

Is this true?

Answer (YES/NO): NO